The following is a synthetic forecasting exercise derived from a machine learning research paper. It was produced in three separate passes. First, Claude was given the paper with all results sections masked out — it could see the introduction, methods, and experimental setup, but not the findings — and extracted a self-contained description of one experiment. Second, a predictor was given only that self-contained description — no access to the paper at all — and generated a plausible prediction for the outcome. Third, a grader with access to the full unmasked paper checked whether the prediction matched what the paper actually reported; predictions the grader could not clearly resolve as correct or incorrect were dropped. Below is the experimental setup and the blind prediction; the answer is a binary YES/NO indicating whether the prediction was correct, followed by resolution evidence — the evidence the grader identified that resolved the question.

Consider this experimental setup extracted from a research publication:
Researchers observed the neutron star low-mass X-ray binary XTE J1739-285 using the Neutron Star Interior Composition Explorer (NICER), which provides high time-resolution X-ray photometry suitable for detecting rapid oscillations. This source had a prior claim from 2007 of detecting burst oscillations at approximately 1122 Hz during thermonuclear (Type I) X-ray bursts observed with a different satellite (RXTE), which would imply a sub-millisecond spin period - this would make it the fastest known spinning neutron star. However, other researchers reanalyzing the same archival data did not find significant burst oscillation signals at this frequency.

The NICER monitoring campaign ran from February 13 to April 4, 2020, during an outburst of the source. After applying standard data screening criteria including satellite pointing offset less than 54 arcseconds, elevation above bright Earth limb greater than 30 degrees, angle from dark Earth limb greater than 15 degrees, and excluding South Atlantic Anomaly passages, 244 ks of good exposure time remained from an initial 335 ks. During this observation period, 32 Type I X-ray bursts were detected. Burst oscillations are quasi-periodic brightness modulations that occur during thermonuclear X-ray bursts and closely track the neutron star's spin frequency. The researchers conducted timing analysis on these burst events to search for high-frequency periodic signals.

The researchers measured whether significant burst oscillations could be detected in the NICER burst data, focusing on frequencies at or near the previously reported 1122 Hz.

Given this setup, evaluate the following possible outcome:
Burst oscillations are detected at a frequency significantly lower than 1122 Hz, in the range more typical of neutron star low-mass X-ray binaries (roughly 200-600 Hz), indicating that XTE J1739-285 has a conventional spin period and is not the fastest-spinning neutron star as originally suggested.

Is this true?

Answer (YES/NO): YES